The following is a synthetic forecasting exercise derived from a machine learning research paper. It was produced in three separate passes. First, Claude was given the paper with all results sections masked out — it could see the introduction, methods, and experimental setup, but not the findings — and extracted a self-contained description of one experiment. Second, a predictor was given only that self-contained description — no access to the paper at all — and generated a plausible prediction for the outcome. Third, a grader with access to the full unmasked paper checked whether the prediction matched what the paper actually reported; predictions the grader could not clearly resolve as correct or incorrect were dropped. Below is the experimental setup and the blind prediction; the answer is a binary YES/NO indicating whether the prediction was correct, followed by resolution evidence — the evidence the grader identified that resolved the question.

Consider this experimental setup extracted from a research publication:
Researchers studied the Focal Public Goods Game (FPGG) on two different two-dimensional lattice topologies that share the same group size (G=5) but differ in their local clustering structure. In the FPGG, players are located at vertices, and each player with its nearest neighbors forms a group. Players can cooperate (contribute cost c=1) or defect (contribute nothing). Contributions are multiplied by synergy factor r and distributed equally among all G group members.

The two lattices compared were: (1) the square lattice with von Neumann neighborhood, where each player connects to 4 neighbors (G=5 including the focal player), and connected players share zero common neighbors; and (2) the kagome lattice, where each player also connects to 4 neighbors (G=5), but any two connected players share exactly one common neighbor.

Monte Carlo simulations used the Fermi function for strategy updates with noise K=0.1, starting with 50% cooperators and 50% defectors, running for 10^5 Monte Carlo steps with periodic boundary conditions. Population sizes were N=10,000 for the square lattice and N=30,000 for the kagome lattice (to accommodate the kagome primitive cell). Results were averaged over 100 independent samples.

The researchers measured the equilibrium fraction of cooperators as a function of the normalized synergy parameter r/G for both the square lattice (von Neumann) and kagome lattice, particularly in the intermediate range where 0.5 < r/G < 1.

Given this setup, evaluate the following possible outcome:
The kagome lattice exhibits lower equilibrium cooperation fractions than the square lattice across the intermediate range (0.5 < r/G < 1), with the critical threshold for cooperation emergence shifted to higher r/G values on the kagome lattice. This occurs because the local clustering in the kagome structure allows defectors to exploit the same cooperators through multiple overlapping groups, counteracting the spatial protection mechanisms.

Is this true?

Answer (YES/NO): NO